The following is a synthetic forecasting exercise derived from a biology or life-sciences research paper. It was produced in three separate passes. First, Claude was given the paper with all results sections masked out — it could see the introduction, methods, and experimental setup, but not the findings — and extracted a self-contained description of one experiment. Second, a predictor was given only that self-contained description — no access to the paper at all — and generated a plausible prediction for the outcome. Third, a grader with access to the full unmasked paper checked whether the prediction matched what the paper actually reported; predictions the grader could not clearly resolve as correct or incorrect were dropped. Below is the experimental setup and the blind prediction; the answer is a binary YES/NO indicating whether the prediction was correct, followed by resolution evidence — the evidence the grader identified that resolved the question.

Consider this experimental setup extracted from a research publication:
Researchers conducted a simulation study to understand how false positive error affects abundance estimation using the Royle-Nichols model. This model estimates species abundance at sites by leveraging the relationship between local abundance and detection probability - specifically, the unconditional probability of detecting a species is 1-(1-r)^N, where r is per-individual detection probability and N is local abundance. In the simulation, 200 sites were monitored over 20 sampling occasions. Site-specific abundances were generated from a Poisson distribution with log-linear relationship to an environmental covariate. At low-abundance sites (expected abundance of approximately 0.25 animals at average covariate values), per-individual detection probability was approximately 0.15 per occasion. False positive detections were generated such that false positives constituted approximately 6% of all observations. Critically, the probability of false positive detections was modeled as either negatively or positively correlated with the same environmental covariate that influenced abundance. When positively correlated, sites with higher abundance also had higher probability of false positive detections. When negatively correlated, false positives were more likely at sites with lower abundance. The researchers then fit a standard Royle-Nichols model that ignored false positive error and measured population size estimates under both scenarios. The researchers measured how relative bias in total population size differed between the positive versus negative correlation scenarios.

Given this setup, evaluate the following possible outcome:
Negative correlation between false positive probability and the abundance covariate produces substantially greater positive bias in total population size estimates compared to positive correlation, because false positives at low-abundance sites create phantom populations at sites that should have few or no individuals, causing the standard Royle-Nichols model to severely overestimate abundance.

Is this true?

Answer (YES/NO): YES